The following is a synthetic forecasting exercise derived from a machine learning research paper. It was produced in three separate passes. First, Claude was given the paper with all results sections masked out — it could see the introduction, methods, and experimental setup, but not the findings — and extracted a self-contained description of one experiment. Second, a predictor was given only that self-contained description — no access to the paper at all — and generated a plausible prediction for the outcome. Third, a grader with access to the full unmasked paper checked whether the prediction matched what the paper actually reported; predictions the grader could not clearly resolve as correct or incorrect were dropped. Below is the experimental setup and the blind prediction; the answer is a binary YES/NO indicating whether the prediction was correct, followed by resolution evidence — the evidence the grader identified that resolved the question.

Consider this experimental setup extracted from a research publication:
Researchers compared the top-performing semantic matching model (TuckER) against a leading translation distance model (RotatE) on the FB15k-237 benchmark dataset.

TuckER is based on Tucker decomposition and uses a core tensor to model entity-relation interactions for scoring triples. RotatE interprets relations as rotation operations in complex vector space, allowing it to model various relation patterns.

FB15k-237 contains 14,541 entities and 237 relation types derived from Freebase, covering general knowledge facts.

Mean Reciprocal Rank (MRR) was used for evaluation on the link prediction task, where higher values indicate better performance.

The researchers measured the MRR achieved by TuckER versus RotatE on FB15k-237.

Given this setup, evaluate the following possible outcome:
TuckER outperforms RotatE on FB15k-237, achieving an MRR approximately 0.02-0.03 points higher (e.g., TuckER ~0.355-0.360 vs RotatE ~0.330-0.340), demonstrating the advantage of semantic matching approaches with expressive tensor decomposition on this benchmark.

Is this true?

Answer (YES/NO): YES